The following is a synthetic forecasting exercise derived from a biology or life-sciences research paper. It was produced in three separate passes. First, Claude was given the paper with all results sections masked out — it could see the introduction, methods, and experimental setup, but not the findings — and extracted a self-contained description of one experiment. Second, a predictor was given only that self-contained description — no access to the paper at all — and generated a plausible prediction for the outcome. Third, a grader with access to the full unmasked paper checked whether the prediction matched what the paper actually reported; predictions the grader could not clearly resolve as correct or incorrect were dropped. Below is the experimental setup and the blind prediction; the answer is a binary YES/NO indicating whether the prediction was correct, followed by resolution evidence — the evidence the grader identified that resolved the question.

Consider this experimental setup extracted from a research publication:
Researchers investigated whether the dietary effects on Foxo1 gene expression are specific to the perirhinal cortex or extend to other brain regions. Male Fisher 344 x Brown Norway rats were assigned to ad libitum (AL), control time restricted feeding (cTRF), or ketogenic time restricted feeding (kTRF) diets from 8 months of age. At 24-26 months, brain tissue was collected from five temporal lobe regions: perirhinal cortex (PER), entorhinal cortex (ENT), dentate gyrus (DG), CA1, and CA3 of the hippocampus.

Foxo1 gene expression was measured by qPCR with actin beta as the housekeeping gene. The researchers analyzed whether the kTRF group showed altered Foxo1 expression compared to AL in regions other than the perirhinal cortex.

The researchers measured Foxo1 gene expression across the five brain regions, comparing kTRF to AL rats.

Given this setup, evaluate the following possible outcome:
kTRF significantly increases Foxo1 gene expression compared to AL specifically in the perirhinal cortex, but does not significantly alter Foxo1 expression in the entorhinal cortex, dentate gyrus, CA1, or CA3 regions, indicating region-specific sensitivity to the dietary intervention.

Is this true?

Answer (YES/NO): NO